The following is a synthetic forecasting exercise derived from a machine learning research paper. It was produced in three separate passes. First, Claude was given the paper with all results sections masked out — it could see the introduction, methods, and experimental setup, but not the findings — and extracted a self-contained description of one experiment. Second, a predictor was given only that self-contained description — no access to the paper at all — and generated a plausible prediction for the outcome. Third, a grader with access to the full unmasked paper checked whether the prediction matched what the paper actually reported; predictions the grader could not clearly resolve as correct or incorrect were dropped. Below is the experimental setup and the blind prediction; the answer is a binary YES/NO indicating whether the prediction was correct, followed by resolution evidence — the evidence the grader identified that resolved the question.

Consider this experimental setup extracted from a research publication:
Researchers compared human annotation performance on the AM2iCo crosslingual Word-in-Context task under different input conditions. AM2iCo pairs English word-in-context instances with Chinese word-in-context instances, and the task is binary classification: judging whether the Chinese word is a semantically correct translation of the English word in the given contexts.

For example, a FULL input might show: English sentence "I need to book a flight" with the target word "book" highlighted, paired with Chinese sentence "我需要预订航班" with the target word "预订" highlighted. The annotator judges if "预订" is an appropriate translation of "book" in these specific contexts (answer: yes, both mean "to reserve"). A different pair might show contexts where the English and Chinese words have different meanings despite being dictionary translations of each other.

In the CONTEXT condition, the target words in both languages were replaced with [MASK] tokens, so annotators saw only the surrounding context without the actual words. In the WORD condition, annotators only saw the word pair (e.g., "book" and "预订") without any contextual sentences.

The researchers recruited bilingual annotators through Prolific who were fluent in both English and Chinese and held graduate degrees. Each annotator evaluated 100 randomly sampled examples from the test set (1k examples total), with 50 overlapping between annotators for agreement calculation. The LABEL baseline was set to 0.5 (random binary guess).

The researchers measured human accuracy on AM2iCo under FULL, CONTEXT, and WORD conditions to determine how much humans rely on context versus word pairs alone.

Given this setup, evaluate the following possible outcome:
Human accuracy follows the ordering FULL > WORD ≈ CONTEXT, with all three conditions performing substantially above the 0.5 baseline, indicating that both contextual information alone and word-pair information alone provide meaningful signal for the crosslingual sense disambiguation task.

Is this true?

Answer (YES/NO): YES